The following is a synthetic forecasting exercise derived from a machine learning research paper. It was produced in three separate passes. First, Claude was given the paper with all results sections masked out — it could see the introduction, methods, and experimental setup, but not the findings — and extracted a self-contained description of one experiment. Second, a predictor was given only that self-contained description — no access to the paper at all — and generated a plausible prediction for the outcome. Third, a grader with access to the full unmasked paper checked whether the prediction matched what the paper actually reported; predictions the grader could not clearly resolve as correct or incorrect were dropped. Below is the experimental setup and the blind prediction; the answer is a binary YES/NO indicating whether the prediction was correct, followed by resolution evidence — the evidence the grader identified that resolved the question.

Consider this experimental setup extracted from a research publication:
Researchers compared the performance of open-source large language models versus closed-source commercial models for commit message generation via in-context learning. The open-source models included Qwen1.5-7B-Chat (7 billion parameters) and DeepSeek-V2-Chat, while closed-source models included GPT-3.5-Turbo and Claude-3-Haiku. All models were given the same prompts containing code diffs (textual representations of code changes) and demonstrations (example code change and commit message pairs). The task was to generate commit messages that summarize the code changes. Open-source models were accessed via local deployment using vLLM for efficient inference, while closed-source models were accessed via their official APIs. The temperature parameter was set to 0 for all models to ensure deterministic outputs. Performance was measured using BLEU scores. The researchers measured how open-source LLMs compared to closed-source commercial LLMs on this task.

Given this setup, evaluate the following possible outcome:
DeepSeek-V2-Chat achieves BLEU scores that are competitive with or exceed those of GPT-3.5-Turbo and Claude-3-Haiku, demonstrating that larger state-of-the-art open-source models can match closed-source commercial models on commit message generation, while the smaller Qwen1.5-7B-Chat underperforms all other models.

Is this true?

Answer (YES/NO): YES